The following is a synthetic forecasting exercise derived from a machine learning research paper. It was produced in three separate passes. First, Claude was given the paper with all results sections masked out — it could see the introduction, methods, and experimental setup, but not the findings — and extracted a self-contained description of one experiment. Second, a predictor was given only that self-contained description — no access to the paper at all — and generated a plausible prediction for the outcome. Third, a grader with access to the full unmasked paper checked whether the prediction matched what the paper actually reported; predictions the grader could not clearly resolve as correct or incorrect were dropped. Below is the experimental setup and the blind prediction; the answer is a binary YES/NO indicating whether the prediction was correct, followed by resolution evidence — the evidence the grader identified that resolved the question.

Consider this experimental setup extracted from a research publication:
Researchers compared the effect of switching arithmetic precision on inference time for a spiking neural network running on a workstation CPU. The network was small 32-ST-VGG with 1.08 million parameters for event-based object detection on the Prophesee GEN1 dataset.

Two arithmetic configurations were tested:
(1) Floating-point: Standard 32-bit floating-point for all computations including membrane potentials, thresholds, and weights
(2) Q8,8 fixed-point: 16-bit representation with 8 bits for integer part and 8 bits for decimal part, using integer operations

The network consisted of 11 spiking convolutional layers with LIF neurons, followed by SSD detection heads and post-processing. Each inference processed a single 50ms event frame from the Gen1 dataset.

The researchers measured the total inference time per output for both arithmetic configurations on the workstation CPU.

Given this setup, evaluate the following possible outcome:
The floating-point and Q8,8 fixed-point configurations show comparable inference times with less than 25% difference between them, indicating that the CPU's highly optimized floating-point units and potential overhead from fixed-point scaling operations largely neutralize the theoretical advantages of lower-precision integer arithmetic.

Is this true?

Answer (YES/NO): NO